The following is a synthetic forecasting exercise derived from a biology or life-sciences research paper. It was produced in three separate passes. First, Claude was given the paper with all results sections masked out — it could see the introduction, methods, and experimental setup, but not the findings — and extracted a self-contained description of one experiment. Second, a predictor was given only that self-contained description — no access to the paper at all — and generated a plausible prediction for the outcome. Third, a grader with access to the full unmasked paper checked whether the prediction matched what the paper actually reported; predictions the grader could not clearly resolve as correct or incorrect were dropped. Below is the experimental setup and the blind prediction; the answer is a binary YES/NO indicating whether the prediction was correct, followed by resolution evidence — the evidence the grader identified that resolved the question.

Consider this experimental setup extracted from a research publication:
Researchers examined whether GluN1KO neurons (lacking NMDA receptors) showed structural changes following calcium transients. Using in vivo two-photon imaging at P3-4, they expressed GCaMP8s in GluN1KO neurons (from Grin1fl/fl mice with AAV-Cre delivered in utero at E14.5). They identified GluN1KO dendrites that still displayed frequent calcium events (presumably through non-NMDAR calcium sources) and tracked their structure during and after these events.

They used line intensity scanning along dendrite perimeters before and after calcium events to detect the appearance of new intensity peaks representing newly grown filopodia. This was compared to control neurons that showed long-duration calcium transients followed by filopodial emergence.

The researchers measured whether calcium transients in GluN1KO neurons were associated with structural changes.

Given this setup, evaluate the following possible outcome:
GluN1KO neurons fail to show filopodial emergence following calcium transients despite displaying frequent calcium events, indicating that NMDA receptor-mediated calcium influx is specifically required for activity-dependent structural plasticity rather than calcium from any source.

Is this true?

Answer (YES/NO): YES